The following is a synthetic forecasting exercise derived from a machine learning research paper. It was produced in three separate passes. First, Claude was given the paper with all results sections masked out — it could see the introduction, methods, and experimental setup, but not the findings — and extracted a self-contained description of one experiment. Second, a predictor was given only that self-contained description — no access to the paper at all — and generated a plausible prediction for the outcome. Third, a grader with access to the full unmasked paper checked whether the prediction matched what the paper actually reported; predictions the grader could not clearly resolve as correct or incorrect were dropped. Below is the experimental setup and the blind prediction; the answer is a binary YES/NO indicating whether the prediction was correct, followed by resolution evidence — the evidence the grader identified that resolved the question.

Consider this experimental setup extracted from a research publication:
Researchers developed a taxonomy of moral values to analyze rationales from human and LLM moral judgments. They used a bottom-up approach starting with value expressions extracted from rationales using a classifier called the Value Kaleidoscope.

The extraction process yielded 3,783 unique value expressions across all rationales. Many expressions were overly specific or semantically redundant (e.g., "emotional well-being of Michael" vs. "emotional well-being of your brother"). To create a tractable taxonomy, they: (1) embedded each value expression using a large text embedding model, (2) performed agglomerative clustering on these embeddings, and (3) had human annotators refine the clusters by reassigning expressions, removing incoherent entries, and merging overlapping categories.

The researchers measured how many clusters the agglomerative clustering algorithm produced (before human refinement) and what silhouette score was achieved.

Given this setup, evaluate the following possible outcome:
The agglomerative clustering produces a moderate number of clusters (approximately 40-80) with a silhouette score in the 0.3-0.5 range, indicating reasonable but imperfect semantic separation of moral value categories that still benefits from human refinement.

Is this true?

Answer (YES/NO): NO